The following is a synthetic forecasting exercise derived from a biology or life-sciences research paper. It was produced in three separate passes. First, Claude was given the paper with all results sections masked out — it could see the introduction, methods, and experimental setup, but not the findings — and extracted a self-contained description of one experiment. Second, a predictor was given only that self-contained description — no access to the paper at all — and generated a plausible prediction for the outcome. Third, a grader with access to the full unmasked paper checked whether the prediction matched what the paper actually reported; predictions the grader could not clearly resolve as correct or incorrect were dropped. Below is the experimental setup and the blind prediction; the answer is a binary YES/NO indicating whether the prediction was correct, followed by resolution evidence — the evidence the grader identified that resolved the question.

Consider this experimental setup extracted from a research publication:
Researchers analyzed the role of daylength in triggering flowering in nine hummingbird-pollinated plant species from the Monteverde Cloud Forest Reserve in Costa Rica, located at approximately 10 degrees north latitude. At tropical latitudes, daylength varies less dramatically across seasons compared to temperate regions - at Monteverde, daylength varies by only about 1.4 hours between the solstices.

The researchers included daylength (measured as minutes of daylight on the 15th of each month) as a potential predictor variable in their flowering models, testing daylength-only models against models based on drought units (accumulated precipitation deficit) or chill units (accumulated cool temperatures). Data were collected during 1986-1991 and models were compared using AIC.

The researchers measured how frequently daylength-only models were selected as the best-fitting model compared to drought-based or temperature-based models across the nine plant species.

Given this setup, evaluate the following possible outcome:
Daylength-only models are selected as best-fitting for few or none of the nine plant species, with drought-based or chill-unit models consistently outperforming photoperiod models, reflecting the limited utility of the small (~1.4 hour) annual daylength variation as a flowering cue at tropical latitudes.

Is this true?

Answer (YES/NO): NO